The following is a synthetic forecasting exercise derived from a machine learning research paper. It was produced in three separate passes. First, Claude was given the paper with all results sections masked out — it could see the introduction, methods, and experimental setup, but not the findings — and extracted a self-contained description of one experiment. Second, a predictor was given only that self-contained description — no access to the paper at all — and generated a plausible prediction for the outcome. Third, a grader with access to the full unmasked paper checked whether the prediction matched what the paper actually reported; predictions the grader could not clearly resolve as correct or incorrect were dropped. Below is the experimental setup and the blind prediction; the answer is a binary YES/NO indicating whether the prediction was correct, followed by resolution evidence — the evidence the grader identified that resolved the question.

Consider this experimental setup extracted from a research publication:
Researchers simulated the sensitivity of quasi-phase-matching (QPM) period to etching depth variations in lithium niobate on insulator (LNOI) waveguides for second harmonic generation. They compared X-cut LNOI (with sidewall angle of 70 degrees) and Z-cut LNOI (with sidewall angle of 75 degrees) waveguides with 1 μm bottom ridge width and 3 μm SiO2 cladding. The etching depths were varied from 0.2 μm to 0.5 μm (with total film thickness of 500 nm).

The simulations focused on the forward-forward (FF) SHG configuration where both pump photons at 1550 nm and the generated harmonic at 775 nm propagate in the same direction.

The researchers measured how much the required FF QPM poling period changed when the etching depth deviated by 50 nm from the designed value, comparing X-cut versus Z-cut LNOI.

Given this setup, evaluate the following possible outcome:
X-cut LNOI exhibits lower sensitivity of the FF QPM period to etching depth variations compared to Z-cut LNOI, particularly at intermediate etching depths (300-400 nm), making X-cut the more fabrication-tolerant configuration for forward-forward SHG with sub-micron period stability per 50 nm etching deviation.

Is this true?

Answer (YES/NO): NO